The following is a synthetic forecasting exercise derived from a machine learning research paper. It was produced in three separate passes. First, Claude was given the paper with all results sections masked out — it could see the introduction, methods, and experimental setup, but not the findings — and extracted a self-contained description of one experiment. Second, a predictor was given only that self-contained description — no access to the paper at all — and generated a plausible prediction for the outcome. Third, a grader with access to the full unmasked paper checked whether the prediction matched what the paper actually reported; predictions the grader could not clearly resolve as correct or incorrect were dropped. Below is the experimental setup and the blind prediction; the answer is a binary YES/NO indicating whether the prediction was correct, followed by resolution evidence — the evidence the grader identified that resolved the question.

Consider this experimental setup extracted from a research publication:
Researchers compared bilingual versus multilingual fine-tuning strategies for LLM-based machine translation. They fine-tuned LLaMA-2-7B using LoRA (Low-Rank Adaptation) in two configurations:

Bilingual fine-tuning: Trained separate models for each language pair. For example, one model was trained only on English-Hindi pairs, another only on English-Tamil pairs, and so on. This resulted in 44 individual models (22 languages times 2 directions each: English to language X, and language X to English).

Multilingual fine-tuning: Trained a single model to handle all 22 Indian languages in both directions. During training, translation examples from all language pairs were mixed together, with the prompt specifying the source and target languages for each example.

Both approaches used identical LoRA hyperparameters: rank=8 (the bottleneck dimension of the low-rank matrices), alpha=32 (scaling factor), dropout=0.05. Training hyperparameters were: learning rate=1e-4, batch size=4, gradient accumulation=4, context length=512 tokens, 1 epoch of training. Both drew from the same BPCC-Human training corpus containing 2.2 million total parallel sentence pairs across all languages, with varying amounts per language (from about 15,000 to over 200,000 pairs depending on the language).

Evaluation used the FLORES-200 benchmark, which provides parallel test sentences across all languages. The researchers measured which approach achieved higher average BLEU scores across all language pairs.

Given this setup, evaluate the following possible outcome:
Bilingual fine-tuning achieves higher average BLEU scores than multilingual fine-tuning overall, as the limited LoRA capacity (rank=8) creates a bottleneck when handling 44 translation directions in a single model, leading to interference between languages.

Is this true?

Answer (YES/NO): NO